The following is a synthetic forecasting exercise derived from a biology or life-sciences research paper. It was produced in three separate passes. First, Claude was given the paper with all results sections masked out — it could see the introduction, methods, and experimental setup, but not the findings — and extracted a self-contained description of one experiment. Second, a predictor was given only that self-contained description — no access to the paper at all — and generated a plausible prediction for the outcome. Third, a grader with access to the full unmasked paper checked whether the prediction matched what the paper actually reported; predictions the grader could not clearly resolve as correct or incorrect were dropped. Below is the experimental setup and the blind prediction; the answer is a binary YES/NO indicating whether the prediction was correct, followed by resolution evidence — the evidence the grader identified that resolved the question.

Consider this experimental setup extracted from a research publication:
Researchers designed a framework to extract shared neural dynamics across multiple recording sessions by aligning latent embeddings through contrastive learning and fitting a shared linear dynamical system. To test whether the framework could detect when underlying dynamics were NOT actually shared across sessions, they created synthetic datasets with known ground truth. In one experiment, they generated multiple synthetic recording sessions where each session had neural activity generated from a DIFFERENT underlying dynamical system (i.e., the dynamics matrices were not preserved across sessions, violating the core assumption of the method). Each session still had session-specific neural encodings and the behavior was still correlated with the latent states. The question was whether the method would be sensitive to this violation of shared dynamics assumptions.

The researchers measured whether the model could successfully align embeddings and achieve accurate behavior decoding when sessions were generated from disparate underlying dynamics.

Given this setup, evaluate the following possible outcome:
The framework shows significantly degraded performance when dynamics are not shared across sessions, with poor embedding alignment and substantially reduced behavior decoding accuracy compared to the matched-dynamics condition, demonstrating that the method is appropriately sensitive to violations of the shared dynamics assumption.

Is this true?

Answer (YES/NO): YES